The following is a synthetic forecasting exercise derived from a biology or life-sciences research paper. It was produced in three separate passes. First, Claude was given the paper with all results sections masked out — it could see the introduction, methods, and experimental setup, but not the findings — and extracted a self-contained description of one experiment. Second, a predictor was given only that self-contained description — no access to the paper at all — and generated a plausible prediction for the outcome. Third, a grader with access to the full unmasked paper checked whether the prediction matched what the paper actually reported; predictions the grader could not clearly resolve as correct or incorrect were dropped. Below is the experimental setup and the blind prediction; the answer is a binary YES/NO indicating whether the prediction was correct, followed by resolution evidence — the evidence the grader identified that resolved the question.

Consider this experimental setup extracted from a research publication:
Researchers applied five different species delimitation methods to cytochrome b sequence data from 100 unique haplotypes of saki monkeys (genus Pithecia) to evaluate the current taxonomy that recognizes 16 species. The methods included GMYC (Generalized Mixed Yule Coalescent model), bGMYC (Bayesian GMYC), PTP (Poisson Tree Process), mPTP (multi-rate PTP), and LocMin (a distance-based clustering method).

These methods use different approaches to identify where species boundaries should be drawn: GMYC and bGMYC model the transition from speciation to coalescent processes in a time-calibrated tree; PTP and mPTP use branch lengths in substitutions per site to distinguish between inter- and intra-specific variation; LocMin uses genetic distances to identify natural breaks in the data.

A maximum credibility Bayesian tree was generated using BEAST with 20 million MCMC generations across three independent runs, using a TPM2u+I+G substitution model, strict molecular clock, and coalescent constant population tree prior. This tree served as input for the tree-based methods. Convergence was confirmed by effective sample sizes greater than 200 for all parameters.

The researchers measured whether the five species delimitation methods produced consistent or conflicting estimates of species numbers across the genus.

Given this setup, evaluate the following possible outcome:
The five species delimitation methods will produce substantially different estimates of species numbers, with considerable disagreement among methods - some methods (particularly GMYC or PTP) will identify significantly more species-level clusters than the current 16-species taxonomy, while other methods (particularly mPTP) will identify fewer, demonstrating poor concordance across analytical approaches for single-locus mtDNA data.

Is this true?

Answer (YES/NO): NO